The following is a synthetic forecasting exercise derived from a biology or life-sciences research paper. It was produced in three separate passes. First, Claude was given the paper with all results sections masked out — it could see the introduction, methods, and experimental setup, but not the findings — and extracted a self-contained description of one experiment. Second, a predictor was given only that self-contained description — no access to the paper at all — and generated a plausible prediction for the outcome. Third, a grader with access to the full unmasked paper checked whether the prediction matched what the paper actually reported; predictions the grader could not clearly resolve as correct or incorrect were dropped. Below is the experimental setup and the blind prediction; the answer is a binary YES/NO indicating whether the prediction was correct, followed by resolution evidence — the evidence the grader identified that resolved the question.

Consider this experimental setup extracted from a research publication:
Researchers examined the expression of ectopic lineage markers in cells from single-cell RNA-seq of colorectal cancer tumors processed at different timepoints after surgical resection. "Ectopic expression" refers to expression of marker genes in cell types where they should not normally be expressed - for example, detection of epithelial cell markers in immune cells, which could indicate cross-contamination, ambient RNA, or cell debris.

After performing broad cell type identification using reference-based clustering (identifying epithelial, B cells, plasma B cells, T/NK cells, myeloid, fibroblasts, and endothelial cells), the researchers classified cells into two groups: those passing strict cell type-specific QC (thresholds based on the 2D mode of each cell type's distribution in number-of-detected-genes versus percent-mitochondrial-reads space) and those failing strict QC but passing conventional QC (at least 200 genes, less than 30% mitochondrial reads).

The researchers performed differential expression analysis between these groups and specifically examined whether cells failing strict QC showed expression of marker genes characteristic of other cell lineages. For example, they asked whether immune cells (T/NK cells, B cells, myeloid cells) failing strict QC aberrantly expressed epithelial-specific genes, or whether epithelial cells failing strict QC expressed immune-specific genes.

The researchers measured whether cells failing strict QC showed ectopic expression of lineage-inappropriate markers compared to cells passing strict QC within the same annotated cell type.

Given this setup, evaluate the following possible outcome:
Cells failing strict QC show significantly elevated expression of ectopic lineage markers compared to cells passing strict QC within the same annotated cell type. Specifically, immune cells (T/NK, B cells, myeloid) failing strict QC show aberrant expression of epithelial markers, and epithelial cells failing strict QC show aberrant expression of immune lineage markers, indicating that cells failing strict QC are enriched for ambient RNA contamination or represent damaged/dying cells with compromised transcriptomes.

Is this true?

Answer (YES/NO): YES